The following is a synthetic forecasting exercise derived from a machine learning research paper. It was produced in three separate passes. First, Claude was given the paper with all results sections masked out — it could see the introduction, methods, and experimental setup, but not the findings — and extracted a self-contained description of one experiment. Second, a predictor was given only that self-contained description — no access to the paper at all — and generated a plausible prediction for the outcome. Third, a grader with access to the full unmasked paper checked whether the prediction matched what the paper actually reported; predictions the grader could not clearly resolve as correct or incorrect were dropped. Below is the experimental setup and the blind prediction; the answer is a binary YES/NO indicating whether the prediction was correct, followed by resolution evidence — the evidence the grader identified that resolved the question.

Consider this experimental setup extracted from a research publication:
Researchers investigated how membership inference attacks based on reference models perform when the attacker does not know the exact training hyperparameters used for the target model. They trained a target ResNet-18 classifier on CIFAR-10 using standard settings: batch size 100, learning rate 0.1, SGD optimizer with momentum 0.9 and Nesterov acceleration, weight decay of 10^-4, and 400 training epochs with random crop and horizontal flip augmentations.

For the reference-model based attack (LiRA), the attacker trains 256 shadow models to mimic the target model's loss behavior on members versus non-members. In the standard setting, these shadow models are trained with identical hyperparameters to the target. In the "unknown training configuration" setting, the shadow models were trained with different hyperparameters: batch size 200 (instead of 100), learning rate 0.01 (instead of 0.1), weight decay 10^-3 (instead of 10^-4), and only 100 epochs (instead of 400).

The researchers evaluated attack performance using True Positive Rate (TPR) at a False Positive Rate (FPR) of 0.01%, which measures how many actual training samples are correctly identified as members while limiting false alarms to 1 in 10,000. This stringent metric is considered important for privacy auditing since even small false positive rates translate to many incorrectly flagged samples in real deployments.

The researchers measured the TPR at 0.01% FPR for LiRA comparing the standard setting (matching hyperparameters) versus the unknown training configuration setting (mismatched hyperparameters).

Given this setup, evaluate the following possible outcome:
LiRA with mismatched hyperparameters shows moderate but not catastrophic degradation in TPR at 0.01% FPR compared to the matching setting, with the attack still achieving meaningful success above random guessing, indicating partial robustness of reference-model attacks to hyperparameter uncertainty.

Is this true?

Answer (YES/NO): NO